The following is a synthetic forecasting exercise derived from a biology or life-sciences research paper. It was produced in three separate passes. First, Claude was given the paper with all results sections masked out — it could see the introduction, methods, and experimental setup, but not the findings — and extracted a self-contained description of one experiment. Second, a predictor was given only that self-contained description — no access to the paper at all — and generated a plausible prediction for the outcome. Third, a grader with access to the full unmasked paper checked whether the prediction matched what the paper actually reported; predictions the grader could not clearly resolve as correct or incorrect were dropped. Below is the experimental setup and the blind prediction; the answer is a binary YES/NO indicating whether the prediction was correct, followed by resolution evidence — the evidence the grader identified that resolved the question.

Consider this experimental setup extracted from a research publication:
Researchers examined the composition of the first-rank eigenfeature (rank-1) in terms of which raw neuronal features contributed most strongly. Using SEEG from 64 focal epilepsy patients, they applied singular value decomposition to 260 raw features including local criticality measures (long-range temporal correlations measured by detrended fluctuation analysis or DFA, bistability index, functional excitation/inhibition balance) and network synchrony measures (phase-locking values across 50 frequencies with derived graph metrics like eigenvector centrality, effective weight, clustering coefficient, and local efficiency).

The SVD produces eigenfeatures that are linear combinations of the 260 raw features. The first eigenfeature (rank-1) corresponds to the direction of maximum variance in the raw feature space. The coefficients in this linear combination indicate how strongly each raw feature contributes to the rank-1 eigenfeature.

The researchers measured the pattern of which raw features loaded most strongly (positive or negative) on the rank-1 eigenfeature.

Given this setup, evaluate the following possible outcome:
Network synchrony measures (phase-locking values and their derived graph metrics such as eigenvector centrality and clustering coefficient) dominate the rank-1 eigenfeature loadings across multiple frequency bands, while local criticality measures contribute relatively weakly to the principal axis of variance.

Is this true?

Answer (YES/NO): NO